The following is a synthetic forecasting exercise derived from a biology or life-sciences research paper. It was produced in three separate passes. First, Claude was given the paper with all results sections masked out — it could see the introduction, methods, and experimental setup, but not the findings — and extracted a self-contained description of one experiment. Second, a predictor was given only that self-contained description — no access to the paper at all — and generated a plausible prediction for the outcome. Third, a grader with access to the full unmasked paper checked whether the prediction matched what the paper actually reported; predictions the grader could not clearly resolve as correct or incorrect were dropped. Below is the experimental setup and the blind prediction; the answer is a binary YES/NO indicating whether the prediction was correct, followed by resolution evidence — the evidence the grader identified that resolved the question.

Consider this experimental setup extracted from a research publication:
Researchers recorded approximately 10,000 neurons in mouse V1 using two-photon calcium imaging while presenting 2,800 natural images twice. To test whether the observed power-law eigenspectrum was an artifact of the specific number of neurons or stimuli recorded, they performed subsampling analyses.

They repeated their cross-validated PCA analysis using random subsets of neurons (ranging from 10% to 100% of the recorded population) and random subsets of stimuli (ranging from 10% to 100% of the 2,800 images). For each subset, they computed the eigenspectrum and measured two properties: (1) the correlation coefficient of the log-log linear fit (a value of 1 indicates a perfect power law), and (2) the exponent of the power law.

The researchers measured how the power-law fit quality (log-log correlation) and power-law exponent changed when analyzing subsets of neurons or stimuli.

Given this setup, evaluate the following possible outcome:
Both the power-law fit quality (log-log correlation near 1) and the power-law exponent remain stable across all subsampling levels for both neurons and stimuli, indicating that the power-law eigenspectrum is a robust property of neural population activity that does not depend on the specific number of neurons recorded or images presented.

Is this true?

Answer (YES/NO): NO